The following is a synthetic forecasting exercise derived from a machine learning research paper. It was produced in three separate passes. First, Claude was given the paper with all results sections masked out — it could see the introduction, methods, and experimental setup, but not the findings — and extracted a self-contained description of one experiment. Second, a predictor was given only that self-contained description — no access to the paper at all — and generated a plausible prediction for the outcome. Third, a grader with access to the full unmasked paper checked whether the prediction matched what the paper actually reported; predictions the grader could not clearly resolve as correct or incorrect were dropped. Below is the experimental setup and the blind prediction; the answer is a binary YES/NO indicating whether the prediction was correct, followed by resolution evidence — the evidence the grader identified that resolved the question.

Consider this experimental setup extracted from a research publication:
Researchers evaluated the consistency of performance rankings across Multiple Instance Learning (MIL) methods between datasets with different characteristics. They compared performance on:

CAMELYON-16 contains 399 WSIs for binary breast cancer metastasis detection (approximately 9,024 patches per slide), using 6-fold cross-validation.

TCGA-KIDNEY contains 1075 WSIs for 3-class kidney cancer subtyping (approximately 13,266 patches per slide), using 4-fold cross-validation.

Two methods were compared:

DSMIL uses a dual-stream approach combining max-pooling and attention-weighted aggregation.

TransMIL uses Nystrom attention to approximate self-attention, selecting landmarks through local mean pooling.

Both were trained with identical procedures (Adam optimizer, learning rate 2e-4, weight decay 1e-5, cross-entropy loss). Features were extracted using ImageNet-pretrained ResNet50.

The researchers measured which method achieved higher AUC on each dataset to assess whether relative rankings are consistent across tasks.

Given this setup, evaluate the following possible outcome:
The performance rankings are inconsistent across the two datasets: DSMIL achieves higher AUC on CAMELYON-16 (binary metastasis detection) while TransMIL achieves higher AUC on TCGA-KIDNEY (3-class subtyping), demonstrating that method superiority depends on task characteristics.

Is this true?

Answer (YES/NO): NO